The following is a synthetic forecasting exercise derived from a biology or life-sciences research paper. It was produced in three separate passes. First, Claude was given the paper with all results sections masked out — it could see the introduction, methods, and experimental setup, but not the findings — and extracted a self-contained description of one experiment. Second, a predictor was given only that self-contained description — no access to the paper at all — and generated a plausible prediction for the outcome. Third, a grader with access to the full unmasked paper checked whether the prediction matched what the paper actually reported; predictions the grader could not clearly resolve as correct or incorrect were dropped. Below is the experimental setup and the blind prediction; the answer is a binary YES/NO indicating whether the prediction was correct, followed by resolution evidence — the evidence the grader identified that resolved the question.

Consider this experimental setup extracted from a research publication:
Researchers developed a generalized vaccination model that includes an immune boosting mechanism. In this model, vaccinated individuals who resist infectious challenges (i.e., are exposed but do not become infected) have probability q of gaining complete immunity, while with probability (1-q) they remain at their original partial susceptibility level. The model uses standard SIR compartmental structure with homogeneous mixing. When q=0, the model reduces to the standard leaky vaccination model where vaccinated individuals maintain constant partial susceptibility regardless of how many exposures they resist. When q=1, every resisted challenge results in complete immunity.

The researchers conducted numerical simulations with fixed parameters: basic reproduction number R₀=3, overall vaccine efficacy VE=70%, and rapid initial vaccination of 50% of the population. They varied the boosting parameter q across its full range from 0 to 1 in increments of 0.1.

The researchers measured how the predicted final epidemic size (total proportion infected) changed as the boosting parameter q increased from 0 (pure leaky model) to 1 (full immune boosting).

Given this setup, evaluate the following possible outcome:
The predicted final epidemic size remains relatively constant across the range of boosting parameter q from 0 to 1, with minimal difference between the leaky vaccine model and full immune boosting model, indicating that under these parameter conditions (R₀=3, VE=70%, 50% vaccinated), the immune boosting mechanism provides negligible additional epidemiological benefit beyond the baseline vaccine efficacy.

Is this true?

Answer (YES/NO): NO